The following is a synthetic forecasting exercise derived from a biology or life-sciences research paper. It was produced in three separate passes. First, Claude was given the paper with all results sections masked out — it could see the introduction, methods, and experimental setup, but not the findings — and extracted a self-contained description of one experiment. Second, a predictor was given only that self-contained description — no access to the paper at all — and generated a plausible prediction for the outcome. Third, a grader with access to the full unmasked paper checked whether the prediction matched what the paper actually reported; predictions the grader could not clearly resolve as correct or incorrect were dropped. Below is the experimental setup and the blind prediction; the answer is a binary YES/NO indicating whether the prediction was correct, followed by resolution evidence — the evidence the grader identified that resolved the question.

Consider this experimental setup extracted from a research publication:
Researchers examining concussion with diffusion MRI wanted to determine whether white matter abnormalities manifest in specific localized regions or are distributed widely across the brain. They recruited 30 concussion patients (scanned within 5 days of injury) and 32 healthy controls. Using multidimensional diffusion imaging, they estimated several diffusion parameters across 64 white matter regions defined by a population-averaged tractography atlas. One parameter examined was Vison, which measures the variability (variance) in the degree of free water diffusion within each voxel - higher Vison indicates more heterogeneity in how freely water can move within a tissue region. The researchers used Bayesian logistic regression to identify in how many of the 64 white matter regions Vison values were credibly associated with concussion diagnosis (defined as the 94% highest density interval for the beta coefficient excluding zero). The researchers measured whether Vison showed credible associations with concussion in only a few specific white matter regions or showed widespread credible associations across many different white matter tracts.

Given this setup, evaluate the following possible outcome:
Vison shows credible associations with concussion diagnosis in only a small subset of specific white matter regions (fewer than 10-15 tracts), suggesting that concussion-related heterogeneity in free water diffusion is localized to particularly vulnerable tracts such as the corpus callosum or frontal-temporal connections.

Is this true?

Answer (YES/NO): NO